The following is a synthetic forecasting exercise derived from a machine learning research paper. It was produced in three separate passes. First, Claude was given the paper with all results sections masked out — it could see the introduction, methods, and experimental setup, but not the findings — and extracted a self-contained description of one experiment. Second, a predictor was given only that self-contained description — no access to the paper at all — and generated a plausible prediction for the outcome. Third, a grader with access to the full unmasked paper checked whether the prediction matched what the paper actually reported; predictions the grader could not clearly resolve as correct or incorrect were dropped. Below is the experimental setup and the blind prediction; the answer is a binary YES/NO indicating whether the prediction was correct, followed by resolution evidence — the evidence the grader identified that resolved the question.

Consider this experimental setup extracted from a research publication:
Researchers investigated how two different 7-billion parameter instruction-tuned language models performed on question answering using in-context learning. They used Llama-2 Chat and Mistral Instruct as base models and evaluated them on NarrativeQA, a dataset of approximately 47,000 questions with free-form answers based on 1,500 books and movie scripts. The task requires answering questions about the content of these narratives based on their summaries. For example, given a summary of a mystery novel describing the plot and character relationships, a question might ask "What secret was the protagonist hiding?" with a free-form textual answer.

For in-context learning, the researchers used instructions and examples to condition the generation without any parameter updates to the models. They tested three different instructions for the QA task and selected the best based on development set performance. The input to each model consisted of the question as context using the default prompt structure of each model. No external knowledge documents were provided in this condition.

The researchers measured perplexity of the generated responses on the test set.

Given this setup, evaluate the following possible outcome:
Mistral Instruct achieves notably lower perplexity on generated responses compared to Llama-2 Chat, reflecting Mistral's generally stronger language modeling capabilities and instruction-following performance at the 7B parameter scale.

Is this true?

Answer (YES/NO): YES